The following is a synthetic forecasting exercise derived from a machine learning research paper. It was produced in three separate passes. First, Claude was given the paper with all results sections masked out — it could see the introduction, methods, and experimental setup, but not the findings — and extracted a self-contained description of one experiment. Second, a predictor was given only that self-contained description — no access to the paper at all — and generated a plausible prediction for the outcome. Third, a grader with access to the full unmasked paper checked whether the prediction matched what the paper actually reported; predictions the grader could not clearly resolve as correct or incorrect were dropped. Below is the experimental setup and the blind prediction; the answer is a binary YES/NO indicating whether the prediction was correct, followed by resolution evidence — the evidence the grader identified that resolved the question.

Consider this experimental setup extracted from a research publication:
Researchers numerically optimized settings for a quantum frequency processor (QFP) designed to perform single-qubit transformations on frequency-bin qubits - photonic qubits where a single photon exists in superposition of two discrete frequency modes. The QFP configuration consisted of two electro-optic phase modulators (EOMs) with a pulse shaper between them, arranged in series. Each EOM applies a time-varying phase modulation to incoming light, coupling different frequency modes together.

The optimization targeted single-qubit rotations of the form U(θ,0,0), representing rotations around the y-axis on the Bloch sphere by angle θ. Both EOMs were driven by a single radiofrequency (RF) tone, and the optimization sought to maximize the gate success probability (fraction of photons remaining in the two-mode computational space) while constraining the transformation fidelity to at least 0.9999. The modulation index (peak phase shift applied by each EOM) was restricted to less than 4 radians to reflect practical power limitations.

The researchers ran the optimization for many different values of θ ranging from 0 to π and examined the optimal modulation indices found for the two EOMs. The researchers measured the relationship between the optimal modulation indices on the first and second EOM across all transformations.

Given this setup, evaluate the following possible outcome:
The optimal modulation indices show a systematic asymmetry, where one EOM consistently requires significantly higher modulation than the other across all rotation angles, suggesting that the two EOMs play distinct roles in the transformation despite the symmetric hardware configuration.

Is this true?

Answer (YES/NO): NO